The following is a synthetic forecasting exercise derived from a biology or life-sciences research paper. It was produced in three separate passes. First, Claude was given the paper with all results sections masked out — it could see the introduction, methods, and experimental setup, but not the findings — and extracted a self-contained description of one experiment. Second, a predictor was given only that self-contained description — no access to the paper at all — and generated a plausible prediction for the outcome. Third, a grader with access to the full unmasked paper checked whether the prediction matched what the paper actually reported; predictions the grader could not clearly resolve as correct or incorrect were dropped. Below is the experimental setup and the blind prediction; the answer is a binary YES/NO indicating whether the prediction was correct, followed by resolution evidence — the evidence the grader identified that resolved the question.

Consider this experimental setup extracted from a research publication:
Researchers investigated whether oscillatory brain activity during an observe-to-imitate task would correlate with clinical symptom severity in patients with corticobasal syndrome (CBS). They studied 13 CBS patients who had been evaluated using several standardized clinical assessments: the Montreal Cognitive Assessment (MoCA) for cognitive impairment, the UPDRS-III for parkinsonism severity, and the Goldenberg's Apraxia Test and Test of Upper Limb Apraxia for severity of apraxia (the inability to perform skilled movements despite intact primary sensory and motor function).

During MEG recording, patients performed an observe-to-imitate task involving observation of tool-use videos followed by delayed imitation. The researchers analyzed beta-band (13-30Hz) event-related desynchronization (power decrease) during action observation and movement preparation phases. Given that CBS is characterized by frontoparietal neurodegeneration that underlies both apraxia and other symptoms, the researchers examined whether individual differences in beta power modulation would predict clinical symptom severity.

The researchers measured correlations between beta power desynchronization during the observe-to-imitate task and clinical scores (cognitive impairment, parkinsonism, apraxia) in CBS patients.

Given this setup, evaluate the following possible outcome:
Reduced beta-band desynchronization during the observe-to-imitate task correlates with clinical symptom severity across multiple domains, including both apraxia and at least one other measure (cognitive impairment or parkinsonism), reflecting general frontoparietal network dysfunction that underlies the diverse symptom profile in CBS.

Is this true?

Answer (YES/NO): NO